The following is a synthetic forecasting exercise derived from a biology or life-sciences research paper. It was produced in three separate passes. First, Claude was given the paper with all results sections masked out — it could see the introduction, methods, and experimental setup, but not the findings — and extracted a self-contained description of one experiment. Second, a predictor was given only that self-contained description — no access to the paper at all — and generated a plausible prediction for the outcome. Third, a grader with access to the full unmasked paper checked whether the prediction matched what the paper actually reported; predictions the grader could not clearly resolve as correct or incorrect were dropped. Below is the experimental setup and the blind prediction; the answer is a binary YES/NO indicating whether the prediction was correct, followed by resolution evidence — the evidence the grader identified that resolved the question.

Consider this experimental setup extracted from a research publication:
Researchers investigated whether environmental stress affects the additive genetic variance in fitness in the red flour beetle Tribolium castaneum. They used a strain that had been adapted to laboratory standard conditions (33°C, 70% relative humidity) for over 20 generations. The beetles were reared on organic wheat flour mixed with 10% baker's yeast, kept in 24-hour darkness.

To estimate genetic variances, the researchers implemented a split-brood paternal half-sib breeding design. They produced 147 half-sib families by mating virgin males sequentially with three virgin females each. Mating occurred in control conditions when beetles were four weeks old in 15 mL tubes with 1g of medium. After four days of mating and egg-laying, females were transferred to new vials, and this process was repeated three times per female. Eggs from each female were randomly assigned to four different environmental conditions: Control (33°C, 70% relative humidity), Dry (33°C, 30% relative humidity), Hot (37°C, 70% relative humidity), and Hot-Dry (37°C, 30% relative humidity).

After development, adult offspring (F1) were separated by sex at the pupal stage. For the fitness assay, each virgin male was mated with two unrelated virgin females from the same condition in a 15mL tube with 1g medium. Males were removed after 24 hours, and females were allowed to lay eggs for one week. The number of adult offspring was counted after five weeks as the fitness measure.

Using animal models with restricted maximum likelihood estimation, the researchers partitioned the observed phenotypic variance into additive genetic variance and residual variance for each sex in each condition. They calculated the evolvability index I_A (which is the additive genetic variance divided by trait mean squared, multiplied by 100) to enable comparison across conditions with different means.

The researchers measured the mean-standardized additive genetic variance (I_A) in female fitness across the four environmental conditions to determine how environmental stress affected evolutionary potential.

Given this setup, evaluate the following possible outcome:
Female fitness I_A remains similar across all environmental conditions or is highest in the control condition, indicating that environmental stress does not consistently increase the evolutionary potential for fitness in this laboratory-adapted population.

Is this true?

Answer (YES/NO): NO